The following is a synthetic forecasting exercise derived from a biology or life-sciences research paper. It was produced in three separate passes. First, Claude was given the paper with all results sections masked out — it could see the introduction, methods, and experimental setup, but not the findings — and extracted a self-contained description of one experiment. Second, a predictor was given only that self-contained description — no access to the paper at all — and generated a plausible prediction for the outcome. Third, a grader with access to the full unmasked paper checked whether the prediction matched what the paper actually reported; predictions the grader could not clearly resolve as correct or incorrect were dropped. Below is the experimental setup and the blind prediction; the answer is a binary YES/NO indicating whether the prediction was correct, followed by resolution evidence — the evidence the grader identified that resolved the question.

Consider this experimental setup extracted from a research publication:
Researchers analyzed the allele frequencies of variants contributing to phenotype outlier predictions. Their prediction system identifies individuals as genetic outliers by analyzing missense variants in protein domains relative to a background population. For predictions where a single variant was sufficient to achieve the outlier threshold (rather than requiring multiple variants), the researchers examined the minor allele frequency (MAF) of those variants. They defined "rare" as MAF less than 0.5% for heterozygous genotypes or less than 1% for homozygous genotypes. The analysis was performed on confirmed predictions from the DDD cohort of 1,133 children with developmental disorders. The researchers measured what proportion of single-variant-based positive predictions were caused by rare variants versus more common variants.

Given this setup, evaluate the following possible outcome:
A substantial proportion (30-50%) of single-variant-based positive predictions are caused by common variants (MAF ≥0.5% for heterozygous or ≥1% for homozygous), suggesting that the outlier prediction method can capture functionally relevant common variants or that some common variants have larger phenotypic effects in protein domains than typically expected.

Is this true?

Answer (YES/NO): NO